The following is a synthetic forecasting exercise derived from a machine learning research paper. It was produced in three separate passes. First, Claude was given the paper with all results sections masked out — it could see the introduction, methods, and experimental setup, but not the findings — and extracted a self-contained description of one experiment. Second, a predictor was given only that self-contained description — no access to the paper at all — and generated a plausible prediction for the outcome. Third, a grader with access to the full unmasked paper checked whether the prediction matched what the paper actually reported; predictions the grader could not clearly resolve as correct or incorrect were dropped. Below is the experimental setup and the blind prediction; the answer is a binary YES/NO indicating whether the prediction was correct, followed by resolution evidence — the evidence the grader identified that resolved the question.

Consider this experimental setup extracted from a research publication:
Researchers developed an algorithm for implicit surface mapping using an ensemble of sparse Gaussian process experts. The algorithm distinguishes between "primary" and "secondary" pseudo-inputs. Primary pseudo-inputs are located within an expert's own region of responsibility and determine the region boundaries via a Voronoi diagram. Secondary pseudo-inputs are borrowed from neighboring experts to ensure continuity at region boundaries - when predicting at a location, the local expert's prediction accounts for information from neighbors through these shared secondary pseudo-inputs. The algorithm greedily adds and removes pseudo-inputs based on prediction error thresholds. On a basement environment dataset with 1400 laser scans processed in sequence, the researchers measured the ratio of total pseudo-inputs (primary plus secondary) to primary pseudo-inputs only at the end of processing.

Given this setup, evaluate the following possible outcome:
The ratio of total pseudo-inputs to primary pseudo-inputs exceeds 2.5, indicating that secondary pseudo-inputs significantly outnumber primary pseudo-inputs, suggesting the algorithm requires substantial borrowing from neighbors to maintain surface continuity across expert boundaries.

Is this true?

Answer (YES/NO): YES